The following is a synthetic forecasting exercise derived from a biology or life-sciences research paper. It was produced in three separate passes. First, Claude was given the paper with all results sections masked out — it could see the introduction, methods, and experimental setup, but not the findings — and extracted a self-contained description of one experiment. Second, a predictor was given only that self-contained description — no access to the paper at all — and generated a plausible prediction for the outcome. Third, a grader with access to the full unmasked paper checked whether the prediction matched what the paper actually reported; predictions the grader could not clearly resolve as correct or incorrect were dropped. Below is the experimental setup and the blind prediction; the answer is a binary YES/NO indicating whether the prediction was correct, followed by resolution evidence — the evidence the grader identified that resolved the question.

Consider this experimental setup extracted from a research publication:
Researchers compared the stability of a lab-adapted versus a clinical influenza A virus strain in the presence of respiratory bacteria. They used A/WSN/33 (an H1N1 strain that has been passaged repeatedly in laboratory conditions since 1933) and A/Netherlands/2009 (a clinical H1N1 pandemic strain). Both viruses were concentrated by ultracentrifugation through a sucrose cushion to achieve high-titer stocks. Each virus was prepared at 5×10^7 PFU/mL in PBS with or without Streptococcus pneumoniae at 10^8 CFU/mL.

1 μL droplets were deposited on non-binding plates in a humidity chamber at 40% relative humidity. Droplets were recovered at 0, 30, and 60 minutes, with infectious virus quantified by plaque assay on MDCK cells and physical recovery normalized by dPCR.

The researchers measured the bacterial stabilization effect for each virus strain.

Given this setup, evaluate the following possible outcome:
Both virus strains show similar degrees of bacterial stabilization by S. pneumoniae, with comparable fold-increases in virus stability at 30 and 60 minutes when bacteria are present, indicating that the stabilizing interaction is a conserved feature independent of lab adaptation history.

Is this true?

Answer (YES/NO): YES